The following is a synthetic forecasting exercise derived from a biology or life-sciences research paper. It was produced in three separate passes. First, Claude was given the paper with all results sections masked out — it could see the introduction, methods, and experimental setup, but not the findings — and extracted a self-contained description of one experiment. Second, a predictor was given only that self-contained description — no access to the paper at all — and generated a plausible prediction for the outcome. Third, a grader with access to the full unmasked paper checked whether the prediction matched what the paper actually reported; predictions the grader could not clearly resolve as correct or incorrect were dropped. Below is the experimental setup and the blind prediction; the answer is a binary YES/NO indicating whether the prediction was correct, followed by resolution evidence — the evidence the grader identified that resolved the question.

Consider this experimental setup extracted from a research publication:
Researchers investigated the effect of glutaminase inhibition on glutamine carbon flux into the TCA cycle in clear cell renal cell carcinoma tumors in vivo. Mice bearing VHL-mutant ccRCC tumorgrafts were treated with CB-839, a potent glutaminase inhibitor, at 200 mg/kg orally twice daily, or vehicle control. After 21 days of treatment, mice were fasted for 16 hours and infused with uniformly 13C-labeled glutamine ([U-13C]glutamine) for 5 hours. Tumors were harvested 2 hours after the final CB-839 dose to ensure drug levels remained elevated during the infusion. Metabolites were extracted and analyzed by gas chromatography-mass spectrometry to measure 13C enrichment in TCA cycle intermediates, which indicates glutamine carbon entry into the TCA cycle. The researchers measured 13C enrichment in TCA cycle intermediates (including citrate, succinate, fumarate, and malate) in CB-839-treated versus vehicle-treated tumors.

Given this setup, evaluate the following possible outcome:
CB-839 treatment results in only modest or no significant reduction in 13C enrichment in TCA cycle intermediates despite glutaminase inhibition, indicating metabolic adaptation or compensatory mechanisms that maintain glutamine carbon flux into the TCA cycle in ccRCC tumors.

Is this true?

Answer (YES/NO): NO